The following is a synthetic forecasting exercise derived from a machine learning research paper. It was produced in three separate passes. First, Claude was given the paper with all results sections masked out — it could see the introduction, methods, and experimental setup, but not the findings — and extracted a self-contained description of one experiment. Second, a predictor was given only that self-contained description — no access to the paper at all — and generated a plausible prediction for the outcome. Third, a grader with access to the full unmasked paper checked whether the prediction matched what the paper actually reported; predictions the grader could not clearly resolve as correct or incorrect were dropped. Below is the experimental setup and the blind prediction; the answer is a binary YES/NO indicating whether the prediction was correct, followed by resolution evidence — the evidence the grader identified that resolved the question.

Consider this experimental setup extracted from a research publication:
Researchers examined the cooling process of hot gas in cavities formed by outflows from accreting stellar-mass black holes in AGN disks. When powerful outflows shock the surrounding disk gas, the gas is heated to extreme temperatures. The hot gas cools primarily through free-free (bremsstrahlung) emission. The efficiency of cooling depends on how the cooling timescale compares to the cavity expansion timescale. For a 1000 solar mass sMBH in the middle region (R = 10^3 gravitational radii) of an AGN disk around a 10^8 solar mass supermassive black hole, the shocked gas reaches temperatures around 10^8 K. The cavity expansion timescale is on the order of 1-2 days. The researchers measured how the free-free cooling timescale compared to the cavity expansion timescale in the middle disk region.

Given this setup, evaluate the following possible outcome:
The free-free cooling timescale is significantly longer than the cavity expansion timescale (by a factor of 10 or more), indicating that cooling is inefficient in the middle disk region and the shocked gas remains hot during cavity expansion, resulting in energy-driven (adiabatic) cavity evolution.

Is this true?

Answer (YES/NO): NO